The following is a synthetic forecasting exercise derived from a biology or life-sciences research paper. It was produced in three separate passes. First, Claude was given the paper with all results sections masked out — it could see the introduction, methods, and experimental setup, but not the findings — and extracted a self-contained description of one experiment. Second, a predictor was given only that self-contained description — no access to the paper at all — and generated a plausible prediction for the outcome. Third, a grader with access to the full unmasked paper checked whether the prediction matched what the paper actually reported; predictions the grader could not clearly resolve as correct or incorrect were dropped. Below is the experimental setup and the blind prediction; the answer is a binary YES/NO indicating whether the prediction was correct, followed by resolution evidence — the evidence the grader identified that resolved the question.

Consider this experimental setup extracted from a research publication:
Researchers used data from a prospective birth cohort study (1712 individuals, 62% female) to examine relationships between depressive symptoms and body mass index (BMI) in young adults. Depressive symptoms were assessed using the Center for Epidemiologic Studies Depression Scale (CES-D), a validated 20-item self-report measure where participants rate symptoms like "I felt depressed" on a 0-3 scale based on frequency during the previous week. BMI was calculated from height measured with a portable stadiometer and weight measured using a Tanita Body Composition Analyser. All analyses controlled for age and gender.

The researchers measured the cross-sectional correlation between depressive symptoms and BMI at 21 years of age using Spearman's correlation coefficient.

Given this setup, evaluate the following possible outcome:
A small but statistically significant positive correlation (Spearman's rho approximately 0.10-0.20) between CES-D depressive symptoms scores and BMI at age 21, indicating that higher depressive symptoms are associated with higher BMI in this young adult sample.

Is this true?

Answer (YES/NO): NO